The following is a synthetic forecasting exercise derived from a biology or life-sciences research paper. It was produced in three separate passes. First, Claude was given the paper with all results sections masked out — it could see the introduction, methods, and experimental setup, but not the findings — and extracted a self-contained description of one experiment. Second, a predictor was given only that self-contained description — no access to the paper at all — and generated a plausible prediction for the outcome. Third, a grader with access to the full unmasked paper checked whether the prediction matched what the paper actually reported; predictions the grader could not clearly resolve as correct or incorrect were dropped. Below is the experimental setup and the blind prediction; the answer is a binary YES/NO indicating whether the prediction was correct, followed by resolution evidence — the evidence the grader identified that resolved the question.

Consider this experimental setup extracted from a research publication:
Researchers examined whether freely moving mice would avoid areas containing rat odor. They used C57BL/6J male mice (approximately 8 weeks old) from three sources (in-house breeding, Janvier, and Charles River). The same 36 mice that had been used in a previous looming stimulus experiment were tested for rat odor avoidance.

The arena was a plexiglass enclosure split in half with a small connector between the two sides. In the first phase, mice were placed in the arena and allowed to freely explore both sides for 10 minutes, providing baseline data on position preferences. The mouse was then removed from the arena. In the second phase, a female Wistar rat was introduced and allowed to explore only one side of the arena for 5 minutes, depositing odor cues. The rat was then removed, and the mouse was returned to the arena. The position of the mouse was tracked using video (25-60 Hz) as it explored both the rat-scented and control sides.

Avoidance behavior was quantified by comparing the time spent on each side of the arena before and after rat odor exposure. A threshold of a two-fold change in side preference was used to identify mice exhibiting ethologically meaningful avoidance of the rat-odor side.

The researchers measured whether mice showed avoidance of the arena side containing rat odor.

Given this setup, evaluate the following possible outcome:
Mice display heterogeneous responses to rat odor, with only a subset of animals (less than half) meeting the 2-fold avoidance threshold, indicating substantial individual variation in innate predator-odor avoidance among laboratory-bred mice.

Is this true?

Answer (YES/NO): NO